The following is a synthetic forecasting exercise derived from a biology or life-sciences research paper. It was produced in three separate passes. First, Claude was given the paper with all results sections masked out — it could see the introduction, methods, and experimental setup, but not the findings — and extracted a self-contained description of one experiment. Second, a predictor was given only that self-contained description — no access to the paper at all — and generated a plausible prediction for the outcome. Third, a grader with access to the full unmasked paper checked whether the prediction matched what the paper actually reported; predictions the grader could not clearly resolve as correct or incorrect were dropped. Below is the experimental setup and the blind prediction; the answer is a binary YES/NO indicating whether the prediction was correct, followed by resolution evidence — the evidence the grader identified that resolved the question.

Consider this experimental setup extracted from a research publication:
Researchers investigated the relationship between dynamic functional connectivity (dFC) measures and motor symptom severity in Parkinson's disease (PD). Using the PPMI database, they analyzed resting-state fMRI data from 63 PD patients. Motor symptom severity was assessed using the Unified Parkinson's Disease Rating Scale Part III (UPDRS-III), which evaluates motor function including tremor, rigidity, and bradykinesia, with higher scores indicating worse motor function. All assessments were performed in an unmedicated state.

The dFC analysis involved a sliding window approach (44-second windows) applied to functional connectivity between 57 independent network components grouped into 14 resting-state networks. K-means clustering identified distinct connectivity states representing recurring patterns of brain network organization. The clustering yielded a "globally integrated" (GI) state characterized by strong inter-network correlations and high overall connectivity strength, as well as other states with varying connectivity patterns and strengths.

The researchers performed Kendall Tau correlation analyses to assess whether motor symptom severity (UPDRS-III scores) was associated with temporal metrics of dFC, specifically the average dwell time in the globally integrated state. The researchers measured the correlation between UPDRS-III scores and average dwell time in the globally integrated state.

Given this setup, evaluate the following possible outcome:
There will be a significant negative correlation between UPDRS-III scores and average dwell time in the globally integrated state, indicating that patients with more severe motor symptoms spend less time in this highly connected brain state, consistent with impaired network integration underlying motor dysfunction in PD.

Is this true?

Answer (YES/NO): YES